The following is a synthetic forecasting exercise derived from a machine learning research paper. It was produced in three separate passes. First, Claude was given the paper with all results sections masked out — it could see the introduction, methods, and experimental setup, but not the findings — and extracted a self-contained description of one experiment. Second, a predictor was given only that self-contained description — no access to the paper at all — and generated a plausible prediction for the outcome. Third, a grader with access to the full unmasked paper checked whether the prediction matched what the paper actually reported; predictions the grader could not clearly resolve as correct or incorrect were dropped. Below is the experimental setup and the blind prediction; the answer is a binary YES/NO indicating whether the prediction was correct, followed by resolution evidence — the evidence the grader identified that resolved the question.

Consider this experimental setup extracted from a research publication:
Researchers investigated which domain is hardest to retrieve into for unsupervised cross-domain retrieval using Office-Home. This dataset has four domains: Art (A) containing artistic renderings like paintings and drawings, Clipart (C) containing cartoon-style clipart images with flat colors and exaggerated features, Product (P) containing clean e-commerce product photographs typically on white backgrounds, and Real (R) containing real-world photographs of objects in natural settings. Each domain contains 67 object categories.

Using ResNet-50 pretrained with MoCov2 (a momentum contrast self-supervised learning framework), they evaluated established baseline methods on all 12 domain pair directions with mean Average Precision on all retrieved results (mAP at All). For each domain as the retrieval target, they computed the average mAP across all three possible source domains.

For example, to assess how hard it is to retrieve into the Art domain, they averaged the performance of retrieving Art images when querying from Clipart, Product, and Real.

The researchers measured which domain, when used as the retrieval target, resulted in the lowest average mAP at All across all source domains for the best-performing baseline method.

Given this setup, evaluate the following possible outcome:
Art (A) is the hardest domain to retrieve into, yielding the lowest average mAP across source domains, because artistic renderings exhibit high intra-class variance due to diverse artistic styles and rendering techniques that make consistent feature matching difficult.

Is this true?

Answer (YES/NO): NO